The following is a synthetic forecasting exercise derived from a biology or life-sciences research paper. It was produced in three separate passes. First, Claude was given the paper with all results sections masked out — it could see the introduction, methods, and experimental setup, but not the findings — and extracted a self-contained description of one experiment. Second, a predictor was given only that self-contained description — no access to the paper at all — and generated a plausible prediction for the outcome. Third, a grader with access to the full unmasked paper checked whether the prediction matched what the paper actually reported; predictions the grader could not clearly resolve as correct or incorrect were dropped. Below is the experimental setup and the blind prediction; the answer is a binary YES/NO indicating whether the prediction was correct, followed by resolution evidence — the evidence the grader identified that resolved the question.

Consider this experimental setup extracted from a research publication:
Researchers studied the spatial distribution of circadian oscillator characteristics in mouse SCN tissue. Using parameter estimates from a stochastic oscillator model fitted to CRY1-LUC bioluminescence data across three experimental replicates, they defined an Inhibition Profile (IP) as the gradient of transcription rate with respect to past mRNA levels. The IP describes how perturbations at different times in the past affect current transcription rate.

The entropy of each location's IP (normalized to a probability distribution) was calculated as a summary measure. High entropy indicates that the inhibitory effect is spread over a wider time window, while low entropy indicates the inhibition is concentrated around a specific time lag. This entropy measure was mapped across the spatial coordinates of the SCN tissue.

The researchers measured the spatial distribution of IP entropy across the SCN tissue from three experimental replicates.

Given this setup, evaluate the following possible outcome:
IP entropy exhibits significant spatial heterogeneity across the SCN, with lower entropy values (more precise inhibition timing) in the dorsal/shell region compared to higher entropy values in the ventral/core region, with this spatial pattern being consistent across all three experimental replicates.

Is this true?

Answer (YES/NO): NO